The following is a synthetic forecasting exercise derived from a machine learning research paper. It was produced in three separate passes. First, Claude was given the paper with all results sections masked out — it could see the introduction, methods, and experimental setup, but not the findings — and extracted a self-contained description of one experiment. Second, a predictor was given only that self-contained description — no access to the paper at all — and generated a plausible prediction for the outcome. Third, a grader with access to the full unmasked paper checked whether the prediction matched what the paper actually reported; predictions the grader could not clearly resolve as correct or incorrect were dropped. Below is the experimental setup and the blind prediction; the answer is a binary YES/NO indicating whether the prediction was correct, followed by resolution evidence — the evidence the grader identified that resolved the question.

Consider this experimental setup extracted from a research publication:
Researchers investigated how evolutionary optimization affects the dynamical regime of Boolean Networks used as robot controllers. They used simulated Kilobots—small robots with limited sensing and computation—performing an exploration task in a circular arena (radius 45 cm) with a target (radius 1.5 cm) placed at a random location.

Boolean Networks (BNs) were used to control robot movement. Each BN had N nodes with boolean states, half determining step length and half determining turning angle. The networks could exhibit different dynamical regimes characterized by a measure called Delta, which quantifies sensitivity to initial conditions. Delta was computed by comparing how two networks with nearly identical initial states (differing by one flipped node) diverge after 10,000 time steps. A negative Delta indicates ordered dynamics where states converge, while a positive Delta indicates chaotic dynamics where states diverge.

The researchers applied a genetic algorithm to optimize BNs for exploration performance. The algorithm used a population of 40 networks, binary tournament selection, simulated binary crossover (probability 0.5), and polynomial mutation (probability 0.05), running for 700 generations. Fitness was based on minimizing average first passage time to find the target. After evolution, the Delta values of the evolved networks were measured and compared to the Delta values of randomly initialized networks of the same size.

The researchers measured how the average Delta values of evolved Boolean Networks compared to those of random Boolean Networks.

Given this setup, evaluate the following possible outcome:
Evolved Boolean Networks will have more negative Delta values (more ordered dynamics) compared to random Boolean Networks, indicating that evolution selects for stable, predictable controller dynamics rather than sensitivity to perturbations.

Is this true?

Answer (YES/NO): NO